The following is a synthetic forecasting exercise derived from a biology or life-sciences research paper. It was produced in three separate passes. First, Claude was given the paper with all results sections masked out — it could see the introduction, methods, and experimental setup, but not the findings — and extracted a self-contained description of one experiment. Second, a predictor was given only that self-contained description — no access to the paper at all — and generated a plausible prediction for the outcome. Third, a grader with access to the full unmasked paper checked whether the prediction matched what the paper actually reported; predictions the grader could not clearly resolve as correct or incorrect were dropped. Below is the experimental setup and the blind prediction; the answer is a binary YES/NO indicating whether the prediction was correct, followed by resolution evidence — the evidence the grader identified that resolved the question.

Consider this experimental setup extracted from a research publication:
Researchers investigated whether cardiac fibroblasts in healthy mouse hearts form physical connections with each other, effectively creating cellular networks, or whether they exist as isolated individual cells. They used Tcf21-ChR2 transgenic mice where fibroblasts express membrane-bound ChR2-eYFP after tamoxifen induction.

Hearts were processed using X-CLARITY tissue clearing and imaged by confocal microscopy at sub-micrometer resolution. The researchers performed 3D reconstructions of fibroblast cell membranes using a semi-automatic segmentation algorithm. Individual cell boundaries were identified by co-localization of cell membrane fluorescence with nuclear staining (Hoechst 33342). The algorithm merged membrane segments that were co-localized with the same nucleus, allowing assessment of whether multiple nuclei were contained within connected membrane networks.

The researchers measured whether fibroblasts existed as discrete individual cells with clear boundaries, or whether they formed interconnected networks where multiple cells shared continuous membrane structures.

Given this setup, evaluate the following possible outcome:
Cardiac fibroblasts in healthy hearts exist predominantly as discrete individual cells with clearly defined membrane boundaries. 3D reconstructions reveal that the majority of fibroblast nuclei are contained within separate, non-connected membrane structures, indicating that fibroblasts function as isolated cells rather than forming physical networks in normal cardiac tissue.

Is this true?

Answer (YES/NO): NO